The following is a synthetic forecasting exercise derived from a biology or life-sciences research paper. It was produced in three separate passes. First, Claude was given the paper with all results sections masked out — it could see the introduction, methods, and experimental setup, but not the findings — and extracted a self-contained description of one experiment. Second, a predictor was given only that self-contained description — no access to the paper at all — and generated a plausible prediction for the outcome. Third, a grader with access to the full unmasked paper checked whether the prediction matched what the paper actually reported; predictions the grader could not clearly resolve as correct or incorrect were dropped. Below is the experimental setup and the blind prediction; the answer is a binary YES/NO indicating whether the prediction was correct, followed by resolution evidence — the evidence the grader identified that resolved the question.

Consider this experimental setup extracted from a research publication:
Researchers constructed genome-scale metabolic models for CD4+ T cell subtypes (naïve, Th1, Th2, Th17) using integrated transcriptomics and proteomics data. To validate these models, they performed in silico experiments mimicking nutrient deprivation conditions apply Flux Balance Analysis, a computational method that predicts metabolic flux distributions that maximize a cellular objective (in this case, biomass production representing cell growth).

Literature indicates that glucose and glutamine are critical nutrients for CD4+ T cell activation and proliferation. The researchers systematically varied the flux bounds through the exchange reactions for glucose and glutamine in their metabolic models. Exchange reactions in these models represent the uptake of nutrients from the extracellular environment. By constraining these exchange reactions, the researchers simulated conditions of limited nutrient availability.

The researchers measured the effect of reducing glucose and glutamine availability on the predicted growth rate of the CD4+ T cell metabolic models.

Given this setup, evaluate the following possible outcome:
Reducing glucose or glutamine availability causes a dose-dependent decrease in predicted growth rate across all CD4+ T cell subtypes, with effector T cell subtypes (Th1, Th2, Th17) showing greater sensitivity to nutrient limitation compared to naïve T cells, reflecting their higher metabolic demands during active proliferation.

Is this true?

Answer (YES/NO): NO